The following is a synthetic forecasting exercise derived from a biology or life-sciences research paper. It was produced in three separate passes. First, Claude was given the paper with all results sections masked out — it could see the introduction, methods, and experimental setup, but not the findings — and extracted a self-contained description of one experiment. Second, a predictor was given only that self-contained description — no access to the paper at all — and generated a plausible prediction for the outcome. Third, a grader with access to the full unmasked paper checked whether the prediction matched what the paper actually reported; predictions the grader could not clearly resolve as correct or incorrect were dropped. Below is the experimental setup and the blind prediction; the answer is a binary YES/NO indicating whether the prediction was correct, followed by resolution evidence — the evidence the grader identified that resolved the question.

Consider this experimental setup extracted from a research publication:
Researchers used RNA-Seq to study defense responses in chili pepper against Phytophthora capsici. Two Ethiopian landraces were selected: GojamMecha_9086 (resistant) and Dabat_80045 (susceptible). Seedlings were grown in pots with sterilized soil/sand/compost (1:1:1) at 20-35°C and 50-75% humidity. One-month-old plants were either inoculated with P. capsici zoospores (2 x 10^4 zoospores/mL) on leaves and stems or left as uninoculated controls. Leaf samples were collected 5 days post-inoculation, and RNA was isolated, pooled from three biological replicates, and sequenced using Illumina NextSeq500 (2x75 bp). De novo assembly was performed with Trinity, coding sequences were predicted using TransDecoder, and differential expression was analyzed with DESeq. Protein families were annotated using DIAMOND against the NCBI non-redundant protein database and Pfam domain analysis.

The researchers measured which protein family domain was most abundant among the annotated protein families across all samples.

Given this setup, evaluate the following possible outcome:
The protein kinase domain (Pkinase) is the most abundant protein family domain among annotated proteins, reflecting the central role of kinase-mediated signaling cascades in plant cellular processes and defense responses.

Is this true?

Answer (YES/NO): YES